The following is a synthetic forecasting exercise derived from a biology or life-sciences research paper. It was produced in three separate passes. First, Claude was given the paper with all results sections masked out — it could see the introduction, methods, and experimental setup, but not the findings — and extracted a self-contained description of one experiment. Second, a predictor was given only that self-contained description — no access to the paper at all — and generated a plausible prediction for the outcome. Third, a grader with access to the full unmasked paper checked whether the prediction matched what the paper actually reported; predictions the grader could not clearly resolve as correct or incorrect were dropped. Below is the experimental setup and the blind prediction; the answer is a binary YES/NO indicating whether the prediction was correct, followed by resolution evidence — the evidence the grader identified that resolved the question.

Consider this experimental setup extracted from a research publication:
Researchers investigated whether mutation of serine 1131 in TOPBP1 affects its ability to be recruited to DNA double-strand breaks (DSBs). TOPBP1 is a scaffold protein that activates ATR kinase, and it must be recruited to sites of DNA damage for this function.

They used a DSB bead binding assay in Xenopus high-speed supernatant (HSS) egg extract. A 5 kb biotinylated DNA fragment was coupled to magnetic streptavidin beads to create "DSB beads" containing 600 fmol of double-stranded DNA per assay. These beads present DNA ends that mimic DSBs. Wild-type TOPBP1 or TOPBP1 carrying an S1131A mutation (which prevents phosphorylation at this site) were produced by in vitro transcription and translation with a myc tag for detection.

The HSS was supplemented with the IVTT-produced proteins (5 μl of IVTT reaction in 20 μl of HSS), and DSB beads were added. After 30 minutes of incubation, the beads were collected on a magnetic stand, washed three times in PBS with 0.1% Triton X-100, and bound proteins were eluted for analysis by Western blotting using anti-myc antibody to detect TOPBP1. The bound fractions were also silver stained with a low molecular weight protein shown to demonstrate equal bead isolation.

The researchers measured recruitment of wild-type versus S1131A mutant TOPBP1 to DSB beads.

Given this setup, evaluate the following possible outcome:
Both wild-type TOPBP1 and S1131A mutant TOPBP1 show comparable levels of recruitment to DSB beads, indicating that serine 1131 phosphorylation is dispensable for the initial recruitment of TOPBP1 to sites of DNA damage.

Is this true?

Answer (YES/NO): YES